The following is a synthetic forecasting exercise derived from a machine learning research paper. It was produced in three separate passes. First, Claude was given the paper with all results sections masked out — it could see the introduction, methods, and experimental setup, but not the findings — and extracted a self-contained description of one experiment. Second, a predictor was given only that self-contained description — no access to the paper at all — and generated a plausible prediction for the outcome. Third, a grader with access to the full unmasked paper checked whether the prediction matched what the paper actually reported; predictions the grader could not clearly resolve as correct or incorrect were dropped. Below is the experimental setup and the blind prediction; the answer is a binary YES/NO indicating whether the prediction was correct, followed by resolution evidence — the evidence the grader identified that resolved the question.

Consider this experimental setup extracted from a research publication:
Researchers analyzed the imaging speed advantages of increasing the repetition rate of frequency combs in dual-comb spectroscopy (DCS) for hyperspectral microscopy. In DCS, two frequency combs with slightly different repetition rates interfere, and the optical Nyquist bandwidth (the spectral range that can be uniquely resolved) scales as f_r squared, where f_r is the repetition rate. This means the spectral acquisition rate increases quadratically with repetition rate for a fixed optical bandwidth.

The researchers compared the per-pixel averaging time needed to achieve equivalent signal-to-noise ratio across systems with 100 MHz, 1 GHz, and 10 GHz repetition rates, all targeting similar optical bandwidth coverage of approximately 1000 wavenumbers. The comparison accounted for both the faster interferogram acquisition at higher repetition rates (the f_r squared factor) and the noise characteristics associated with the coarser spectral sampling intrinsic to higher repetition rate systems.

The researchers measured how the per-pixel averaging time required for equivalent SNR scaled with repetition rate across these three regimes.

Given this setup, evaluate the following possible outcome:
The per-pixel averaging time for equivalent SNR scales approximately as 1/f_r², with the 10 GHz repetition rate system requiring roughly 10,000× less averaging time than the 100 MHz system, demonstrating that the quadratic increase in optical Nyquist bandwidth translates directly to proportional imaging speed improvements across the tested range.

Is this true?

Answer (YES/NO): NO